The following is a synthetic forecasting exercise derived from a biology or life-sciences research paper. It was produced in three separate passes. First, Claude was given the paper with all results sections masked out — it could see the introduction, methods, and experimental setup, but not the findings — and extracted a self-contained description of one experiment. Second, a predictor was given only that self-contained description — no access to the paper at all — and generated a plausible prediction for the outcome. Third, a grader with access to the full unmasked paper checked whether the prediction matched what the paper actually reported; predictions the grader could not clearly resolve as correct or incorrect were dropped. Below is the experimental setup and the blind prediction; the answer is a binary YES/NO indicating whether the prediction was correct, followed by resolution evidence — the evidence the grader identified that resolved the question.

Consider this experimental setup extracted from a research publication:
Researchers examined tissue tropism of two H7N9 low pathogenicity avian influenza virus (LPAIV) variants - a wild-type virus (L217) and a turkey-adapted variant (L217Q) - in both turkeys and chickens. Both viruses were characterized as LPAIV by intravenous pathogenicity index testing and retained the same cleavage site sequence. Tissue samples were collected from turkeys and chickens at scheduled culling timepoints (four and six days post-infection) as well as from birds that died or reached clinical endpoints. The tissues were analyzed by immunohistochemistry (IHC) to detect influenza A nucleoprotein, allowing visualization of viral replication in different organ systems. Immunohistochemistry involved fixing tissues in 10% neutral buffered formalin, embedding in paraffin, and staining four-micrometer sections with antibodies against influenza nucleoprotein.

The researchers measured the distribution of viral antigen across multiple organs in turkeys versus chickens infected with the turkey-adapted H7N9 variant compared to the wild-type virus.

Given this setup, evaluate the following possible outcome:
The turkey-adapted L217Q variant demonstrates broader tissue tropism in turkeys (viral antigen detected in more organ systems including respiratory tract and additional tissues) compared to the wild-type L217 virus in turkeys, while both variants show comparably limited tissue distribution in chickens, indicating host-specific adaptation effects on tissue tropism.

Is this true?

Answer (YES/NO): YES